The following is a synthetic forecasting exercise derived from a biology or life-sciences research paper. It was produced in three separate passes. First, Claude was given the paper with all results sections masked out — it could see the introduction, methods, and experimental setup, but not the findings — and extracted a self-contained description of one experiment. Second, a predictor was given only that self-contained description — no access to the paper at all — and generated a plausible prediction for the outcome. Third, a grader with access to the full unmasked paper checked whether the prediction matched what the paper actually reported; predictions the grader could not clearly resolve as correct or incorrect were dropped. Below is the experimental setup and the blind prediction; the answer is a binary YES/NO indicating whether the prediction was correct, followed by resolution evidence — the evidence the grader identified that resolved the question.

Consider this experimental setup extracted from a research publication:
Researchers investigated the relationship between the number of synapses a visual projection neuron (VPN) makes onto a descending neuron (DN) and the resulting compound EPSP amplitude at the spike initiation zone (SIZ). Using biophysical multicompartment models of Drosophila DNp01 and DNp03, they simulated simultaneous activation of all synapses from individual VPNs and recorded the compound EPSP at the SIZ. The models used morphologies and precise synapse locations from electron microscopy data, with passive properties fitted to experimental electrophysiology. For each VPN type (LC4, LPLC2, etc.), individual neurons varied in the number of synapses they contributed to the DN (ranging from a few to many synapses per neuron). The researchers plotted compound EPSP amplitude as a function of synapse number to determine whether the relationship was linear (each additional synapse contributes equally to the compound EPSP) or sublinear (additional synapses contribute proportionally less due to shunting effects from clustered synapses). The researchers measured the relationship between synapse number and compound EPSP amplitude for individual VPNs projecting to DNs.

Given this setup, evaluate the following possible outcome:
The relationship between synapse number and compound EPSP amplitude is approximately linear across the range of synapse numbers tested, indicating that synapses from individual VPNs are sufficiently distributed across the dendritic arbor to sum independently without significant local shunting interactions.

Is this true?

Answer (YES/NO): YES